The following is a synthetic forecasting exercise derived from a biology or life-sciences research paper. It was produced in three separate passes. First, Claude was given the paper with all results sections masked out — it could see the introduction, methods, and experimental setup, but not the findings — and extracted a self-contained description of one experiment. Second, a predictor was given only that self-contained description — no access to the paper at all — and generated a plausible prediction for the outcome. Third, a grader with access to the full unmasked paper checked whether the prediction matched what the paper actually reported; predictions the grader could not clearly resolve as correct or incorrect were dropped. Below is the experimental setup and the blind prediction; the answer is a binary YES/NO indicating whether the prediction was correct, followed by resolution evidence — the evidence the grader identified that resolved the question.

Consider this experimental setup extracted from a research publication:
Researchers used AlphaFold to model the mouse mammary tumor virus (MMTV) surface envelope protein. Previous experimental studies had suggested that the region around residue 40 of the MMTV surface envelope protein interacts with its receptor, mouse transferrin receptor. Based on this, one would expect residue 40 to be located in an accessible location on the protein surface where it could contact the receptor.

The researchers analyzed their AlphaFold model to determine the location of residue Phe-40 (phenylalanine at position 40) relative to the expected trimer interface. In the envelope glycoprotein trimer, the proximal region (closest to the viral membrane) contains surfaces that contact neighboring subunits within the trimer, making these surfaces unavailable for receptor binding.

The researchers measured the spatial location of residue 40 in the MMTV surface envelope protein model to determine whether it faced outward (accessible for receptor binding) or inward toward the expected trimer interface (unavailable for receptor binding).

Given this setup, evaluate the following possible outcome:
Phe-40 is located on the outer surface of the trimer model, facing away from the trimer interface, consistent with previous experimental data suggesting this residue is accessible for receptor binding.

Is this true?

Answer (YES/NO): NO